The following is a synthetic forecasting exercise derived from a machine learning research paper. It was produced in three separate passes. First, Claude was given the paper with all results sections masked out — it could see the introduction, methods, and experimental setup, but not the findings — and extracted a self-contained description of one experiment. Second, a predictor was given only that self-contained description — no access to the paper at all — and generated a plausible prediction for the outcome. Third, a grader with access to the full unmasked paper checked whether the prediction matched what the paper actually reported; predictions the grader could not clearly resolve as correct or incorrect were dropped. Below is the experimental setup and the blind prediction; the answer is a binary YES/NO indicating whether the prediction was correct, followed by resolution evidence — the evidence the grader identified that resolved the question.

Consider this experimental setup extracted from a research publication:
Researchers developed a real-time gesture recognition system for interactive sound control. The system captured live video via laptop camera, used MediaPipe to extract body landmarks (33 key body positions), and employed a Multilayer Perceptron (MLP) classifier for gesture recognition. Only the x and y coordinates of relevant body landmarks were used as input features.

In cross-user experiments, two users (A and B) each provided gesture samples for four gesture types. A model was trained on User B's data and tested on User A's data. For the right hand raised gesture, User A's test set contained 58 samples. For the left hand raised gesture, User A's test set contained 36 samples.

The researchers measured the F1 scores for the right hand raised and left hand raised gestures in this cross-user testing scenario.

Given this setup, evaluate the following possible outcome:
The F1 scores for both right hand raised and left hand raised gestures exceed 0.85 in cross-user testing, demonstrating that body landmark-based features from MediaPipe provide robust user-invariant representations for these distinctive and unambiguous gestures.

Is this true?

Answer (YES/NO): NO